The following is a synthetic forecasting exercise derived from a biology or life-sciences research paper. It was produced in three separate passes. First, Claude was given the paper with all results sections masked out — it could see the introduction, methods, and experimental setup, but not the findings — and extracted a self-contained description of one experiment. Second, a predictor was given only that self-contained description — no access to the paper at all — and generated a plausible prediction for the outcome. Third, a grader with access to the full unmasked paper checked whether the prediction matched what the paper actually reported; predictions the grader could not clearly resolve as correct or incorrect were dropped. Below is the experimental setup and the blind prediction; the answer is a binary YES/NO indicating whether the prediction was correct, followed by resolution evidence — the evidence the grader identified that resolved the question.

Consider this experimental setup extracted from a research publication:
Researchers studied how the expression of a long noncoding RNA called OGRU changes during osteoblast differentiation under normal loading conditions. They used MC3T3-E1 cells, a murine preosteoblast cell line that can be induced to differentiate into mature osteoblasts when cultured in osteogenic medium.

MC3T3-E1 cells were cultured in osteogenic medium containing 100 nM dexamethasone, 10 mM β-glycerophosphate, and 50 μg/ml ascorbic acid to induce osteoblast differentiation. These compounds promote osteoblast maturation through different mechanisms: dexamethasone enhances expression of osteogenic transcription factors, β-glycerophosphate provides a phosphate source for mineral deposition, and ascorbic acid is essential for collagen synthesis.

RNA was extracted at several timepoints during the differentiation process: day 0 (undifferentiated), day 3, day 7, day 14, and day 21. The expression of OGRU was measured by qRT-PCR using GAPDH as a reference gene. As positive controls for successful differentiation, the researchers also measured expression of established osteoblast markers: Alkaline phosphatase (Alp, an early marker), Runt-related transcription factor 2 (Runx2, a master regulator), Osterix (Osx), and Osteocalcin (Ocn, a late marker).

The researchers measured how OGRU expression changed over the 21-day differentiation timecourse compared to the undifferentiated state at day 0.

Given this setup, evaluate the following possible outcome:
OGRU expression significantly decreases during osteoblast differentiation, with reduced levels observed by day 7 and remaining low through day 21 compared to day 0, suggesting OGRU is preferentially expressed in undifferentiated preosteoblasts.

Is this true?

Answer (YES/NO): NO